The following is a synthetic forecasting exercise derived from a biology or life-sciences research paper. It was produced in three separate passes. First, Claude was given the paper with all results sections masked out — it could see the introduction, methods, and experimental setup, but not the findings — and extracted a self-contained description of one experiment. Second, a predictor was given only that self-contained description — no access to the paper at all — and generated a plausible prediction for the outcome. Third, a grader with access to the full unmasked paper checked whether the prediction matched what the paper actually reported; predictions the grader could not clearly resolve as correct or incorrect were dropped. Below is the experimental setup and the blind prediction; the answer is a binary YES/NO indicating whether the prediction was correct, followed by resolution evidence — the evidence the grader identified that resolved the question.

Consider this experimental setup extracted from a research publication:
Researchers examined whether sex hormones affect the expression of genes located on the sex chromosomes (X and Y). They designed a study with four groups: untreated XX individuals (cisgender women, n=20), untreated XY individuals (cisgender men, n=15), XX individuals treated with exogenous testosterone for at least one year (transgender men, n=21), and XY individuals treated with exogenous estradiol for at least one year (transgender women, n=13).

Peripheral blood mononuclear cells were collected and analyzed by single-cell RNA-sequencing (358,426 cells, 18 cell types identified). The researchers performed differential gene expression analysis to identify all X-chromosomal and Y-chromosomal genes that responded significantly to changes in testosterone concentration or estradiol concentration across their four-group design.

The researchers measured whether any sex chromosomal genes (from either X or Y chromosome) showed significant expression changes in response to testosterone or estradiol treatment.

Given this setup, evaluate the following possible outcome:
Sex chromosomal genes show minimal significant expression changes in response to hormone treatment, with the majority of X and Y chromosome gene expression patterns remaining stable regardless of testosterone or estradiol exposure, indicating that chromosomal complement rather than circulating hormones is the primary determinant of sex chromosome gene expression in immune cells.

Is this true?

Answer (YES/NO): YES